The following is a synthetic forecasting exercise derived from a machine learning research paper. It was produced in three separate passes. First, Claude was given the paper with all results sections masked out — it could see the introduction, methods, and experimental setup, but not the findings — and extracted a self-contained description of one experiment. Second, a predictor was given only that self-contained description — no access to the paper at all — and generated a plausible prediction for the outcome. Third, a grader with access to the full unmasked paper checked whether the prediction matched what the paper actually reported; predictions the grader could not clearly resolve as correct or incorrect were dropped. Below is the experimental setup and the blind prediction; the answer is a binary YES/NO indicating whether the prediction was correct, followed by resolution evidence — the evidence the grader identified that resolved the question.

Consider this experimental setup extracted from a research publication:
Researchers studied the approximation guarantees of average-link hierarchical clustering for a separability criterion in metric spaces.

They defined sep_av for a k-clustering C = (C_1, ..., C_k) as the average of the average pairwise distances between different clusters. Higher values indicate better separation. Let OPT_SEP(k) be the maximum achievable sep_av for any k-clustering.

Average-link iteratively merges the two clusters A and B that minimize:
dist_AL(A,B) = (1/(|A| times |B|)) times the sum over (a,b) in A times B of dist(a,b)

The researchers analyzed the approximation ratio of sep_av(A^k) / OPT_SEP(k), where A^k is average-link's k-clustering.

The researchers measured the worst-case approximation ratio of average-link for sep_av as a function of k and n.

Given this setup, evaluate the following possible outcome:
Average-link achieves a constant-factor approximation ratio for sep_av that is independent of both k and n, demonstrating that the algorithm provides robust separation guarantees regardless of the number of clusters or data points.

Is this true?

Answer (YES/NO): NO